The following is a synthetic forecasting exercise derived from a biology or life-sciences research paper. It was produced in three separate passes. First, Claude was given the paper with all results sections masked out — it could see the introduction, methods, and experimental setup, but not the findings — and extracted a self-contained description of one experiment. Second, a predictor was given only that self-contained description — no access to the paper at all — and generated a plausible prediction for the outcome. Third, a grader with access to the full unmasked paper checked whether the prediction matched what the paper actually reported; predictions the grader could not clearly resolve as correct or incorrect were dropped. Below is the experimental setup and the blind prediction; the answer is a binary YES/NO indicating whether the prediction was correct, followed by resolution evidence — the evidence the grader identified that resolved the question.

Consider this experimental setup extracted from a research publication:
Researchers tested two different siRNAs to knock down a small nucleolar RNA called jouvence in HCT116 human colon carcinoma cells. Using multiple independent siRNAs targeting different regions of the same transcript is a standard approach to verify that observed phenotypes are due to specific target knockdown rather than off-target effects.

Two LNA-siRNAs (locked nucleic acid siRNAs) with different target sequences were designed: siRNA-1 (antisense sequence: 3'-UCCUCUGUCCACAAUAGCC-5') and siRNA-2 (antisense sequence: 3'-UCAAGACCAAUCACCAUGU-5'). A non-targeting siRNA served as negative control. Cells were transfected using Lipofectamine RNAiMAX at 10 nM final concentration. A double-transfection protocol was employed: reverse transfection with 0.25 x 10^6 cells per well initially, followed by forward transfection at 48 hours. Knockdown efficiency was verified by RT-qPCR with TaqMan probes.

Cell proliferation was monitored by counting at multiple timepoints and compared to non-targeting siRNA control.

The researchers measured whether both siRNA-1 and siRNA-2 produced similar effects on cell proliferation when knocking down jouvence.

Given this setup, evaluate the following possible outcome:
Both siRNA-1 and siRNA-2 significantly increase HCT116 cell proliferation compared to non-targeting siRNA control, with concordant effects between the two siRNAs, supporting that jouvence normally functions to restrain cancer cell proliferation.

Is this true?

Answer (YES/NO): NO